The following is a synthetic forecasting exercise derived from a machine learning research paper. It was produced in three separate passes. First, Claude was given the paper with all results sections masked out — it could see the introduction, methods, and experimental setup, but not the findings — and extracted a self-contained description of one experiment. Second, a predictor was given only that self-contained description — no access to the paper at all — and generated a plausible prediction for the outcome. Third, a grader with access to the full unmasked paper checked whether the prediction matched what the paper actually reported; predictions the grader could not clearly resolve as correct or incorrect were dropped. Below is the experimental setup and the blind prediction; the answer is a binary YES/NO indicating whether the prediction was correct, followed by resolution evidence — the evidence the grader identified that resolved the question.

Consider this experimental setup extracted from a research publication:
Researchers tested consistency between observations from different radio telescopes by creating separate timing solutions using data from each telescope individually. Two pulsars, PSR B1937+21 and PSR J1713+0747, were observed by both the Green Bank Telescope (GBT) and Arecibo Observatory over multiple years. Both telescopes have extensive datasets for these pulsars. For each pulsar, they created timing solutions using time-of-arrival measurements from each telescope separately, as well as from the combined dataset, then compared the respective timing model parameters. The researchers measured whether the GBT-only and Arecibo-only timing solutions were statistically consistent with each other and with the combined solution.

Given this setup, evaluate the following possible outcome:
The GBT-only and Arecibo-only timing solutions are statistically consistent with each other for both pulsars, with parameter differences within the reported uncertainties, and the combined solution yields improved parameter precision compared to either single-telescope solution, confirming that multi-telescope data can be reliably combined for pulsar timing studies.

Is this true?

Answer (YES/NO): NO